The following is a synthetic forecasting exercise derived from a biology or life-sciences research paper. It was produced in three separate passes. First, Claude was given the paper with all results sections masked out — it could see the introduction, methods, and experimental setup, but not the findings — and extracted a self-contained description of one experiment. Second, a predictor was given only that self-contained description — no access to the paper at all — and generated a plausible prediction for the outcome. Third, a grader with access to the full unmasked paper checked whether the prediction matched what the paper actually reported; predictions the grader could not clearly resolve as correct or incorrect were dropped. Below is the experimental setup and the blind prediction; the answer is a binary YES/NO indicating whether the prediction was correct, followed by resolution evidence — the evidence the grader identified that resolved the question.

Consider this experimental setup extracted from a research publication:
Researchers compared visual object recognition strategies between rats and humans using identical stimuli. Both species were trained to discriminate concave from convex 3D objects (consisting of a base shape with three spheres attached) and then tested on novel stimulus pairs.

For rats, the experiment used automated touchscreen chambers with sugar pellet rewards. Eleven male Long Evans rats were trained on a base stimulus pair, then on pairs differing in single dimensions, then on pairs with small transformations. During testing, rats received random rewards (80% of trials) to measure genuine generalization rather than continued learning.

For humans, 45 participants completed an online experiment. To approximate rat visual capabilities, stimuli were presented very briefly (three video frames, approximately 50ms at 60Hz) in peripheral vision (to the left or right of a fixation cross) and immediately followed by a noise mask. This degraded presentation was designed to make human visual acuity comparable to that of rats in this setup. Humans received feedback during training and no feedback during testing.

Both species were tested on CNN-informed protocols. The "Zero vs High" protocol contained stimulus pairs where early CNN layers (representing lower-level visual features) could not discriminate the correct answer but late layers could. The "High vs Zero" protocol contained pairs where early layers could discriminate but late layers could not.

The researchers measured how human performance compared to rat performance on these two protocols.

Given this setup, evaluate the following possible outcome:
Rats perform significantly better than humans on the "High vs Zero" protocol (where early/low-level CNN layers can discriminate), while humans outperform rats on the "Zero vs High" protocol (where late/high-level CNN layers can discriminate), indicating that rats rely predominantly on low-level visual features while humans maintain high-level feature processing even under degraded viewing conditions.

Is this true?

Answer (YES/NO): NO